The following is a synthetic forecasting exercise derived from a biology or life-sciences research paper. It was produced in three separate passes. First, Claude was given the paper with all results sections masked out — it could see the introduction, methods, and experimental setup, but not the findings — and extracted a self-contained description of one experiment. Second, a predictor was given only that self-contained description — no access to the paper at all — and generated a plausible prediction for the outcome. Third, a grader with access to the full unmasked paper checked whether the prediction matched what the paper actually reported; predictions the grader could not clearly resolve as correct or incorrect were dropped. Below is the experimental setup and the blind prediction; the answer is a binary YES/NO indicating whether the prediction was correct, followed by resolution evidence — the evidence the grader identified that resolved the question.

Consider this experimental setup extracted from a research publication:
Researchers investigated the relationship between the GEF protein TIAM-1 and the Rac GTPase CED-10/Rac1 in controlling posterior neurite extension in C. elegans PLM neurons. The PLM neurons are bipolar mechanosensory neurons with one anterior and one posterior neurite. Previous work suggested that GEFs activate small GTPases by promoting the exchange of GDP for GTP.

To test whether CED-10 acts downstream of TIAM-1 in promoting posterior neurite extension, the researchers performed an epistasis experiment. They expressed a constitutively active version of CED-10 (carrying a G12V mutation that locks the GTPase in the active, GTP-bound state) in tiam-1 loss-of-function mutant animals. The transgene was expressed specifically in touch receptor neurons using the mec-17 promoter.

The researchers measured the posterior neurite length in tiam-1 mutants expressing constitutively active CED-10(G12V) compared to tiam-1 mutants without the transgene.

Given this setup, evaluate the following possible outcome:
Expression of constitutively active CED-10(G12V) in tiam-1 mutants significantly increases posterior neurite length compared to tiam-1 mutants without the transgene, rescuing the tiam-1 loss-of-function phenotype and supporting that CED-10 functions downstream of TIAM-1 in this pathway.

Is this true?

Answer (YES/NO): YES